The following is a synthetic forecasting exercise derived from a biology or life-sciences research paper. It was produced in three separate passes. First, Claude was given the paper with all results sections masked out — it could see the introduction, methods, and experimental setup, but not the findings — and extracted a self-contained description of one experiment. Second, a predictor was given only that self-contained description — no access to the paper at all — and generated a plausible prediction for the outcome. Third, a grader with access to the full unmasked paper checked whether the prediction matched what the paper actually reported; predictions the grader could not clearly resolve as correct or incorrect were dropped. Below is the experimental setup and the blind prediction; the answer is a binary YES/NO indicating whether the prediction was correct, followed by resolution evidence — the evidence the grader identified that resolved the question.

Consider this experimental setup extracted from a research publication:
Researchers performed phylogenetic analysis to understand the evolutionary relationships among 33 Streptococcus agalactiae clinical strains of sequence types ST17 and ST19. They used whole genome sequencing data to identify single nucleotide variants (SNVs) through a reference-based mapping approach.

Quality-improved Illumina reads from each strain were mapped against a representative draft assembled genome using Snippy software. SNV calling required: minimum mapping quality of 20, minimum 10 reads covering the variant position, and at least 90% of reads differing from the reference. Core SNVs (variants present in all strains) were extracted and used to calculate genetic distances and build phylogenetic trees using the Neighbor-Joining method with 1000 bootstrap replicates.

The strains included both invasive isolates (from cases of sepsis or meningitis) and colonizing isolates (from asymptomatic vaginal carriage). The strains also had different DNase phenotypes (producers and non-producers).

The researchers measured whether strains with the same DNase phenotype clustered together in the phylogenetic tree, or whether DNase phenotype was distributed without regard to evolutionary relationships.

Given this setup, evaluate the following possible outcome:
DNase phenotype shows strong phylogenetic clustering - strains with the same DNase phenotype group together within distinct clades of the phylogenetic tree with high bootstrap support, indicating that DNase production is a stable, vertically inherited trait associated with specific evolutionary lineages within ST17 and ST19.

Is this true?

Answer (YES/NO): NO